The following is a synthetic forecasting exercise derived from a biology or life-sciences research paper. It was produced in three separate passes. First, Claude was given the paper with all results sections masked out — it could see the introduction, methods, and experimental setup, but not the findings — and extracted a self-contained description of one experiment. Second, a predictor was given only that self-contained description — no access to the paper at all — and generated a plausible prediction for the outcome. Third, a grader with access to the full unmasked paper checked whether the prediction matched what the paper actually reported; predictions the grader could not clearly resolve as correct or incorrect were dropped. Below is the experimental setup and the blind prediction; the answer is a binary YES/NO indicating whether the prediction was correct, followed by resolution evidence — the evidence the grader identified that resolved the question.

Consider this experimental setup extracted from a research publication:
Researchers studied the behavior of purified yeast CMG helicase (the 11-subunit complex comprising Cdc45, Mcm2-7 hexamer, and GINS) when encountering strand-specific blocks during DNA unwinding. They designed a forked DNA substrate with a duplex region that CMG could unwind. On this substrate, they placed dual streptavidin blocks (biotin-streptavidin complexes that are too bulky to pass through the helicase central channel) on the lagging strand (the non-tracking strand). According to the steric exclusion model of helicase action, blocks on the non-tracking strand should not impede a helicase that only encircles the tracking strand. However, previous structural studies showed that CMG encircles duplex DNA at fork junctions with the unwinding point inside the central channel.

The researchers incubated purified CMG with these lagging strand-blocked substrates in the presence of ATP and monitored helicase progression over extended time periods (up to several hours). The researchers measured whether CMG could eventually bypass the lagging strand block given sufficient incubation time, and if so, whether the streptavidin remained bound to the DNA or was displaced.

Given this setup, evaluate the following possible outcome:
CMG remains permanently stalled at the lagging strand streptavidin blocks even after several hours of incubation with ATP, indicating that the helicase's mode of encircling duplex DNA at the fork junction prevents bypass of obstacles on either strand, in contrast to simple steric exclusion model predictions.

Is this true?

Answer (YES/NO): NO